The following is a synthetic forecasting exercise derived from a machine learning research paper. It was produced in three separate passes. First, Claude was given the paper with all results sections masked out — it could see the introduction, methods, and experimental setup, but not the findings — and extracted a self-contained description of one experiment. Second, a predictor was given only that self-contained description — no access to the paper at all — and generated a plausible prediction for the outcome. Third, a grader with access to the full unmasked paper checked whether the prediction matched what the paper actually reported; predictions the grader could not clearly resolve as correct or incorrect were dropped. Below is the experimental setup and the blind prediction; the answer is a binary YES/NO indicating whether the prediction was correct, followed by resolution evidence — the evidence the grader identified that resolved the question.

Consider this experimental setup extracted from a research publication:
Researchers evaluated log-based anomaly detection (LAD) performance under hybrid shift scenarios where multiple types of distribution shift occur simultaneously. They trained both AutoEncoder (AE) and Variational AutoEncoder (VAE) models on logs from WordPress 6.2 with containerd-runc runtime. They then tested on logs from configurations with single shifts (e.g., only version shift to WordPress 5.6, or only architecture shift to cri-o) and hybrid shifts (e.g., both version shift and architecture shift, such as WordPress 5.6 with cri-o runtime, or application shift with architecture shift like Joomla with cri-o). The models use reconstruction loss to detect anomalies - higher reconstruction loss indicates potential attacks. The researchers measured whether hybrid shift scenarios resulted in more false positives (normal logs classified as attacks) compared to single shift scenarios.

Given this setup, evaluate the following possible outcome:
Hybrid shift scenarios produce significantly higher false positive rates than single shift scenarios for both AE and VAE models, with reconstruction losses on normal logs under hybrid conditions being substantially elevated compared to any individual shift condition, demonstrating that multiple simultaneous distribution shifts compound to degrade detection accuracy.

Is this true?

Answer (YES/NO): YES